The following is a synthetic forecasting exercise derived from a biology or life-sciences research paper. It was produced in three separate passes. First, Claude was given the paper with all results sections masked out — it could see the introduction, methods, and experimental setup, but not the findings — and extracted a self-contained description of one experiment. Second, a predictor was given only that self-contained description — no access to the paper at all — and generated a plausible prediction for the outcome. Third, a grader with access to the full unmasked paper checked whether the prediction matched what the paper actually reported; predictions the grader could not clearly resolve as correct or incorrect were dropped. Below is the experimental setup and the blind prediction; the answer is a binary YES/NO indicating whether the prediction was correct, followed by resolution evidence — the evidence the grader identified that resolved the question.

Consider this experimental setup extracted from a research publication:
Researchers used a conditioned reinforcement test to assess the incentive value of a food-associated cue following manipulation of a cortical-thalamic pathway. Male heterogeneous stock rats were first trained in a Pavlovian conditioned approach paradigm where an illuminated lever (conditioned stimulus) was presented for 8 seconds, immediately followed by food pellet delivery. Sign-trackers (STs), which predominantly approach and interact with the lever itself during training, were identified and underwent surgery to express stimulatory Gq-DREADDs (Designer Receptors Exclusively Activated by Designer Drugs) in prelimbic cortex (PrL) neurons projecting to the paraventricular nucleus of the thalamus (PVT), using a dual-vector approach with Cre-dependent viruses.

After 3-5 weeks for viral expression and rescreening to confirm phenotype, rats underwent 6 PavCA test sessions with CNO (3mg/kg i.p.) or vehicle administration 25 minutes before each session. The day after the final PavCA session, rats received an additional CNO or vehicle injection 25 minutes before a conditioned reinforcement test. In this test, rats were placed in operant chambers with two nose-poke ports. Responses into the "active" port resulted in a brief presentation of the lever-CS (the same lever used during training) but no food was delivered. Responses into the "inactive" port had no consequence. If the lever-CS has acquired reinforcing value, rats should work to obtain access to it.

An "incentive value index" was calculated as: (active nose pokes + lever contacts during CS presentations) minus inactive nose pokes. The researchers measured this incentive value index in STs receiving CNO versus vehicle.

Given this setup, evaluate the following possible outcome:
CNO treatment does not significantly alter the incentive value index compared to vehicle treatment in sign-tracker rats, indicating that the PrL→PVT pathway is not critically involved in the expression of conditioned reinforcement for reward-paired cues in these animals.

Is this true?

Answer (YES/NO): NO